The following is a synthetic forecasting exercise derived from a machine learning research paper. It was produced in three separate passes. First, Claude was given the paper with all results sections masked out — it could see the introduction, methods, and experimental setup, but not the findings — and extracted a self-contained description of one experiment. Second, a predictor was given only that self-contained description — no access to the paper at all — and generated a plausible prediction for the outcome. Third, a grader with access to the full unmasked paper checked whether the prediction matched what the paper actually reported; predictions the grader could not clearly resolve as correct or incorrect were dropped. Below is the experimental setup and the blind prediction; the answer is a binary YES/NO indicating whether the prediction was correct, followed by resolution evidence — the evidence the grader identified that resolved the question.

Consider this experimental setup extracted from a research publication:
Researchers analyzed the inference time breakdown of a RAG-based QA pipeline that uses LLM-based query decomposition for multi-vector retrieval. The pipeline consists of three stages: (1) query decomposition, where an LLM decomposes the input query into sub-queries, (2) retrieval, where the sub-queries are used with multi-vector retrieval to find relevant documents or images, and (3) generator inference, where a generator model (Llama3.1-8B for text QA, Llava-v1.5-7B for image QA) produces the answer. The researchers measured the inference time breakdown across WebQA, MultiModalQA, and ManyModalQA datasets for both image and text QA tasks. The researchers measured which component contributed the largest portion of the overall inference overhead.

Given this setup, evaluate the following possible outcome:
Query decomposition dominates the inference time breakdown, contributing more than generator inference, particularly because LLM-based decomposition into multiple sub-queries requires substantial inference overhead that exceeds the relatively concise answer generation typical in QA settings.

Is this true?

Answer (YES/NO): NO